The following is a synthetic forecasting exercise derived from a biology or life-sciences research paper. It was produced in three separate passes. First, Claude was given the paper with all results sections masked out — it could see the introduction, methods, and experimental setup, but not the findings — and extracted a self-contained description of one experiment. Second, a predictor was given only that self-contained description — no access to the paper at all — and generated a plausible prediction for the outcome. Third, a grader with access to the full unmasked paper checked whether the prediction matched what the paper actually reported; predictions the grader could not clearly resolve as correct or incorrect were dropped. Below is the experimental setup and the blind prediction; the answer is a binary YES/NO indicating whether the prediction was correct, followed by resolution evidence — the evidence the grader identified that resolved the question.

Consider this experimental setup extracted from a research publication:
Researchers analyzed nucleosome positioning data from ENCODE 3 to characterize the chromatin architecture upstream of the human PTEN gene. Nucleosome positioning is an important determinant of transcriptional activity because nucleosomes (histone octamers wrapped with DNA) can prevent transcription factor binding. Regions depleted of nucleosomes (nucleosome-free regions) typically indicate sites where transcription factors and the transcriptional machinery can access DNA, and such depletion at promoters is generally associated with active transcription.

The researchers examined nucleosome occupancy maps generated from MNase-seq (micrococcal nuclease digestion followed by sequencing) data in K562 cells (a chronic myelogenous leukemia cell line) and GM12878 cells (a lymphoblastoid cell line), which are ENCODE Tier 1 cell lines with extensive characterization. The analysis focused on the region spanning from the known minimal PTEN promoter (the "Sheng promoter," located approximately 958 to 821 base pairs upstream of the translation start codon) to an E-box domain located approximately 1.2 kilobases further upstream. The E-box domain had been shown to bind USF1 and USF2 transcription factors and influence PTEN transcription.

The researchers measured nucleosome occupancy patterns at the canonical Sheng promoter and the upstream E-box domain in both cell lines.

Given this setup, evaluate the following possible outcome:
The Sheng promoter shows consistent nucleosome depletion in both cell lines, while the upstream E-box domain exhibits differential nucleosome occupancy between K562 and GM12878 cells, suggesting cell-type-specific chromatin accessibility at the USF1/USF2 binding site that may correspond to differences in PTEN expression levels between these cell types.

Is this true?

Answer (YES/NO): NO